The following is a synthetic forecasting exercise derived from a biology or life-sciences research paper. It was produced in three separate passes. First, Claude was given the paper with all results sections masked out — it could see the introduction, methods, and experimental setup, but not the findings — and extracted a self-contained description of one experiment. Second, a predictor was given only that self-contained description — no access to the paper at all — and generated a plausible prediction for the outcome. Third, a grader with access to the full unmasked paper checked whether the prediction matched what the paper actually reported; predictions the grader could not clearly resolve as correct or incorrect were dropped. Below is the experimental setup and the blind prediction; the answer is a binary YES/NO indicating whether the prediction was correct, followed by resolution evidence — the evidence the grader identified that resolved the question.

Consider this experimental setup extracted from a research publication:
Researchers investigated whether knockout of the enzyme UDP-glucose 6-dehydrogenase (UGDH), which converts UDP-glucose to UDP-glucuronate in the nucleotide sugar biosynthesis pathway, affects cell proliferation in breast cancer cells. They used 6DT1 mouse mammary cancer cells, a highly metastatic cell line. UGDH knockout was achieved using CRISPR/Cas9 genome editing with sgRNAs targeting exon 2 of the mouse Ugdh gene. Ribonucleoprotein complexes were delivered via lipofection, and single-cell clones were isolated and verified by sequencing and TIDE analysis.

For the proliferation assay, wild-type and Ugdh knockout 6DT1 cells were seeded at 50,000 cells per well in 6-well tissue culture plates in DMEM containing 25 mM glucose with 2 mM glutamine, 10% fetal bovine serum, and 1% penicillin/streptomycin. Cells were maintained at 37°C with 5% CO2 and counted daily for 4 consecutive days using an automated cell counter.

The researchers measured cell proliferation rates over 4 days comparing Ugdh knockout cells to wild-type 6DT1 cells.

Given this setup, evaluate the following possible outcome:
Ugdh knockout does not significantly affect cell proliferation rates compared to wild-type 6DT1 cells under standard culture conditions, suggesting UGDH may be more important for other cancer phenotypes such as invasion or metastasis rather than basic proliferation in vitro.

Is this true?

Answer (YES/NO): YES